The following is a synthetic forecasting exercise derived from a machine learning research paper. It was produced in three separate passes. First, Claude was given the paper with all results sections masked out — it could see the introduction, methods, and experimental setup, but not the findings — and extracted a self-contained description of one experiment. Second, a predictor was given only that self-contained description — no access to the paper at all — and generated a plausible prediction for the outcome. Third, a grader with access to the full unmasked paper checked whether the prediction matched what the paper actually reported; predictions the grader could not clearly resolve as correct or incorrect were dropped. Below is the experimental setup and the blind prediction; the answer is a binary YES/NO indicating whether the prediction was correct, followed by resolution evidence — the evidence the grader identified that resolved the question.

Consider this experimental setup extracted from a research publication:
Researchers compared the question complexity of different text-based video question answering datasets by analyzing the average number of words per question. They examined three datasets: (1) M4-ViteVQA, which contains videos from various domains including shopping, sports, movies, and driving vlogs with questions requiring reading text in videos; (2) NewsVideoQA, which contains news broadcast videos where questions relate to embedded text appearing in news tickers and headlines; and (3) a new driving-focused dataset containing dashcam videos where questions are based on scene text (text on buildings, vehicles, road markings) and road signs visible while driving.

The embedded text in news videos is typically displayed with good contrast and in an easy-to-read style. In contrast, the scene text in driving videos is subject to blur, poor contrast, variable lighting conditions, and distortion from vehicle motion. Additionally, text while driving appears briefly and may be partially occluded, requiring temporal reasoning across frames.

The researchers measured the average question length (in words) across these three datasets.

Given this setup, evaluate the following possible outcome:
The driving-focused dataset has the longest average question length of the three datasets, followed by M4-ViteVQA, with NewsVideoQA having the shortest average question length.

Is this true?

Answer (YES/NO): NO